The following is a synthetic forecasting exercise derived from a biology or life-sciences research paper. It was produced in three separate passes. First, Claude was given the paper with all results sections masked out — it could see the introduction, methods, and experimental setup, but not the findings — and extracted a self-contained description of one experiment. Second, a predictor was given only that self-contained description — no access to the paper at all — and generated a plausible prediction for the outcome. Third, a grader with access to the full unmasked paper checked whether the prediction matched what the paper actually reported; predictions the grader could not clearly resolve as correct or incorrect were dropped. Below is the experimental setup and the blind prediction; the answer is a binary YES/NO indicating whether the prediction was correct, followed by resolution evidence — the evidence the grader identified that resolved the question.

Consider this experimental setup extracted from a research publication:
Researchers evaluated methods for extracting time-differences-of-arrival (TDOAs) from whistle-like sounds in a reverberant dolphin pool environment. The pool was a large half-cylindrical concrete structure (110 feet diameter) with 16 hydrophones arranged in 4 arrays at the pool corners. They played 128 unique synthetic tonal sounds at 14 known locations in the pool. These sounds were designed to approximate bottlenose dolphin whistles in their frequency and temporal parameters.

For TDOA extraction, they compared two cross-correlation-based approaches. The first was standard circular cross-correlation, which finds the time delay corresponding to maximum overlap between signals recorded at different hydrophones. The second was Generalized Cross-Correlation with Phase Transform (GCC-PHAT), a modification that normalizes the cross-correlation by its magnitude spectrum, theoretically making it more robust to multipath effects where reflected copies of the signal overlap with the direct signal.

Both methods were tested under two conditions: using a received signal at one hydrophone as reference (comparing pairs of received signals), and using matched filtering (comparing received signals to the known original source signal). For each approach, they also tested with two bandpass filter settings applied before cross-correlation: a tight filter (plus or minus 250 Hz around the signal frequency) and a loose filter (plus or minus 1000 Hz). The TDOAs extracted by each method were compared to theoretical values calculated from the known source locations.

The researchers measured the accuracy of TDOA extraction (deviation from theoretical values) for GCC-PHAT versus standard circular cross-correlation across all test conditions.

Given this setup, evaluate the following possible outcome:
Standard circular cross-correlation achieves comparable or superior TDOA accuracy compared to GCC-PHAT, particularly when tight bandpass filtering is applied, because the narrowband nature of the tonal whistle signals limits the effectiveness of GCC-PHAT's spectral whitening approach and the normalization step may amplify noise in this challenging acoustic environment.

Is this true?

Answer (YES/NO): NO